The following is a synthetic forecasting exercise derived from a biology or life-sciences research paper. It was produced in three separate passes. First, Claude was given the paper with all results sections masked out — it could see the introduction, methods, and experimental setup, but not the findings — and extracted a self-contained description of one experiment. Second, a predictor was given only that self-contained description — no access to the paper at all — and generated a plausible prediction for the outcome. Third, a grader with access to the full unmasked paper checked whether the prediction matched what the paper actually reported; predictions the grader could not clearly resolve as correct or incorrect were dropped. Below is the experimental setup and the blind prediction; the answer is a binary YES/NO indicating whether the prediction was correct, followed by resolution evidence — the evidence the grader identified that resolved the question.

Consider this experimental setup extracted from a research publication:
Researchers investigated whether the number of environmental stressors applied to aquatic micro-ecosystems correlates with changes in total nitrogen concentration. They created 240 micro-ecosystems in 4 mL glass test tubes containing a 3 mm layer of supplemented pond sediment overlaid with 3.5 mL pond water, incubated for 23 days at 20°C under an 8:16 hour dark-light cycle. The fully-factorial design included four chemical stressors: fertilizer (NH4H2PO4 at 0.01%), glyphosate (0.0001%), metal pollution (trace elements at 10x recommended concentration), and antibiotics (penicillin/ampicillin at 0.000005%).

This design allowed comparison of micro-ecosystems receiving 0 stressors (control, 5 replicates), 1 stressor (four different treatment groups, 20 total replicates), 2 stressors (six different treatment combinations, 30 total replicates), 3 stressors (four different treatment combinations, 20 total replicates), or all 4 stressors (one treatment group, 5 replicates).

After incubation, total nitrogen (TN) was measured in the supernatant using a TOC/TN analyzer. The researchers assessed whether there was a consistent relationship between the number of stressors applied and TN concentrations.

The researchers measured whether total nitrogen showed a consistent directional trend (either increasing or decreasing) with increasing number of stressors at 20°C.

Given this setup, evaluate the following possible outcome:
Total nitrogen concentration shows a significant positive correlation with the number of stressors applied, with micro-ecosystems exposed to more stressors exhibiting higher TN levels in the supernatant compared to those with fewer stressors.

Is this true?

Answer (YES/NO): YES